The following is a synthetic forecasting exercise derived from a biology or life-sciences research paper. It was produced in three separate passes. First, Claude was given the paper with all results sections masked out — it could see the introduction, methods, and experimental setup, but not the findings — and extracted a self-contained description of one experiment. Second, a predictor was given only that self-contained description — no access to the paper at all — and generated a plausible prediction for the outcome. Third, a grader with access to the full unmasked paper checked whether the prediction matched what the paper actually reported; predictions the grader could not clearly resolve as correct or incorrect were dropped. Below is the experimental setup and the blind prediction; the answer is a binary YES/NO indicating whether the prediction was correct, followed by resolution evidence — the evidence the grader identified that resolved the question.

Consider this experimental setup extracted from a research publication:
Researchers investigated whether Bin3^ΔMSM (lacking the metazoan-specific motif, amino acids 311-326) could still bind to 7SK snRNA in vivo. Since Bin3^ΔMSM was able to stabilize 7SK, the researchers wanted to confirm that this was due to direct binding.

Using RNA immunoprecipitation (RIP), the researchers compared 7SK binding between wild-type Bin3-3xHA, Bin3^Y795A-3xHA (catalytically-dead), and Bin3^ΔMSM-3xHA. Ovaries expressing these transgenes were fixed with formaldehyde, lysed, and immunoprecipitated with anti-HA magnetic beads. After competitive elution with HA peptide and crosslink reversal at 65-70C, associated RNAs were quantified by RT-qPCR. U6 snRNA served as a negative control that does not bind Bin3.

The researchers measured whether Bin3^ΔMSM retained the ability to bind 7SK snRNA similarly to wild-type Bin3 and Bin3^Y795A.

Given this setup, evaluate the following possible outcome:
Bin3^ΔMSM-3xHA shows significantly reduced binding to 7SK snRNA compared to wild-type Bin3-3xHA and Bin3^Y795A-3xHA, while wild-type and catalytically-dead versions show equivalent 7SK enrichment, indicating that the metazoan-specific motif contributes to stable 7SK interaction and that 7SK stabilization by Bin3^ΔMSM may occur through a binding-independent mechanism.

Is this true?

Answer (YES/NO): NO